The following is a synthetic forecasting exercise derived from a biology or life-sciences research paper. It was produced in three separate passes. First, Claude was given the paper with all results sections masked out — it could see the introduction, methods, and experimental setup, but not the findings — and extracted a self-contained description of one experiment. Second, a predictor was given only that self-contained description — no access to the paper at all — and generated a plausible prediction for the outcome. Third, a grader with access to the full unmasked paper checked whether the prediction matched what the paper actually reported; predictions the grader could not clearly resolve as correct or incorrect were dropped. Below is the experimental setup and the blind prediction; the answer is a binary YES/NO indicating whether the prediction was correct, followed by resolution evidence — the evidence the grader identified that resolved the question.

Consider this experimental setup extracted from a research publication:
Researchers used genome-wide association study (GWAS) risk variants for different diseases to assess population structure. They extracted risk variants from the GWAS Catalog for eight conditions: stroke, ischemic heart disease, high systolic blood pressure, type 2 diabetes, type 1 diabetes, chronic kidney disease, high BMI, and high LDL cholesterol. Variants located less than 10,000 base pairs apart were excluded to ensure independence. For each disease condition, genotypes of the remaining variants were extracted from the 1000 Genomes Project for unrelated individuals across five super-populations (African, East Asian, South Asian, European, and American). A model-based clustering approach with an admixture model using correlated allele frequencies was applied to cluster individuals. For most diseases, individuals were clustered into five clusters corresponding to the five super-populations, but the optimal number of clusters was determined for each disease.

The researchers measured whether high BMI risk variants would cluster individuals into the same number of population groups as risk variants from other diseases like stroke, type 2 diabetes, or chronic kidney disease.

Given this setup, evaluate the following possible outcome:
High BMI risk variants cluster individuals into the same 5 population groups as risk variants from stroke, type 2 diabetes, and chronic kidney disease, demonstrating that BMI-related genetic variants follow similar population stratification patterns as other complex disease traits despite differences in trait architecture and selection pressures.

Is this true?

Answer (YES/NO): NO